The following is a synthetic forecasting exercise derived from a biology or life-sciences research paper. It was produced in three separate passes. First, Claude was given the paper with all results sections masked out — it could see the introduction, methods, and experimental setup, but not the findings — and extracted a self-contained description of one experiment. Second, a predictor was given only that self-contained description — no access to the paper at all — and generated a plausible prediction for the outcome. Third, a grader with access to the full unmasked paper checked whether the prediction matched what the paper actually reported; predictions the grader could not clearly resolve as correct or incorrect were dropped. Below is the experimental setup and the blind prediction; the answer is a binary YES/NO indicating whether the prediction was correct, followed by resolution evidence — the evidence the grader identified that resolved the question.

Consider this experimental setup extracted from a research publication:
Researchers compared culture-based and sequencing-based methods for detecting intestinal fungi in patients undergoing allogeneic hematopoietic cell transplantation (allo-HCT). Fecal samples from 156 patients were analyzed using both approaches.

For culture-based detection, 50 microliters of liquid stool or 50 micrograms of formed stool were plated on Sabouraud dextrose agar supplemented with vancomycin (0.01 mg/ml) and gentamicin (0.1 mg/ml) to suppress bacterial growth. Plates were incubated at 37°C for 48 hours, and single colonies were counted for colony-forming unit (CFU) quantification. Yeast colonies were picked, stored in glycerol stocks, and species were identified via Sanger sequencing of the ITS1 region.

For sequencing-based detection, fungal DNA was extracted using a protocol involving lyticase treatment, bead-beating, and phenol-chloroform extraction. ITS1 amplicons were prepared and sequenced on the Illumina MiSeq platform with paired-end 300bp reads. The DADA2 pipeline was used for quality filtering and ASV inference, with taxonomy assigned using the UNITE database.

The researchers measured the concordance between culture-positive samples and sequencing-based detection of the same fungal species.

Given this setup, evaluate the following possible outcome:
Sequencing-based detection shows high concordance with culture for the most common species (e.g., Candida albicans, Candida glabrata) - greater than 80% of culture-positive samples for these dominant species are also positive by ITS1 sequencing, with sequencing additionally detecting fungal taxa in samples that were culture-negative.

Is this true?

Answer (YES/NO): NO